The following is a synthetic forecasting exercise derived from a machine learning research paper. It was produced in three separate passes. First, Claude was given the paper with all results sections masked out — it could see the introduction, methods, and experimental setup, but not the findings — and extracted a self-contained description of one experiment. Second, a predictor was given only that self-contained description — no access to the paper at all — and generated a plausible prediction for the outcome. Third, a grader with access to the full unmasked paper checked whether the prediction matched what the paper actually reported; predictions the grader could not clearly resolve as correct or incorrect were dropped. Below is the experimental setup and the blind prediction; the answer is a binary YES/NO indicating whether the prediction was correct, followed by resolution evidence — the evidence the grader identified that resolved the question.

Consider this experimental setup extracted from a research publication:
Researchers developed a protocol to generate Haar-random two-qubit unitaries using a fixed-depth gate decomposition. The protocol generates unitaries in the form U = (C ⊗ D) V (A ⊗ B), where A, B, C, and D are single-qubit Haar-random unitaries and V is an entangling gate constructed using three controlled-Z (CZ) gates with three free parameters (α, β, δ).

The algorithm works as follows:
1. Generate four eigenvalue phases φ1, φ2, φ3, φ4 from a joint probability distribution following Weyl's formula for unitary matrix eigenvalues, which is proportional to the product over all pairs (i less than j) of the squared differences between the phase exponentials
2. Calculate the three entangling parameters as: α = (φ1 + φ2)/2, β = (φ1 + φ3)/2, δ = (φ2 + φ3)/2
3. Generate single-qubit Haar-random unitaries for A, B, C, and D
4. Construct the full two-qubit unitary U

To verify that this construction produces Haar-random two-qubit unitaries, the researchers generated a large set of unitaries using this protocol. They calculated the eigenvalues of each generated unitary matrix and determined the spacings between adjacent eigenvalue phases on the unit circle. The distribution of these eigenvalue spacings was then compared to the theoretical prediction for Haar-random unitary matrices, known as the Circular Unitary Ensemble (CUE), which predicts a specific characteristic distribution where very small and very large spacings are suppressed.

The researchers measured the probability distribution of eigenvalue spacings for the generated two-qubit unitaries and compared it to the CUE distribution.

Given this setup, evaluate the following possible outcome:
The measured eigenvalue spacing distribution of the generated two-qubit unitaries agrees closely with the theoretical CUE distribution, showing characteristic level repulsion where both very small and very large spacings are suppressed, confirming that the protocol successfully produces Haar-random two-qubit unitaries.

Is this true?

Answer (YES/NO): YES